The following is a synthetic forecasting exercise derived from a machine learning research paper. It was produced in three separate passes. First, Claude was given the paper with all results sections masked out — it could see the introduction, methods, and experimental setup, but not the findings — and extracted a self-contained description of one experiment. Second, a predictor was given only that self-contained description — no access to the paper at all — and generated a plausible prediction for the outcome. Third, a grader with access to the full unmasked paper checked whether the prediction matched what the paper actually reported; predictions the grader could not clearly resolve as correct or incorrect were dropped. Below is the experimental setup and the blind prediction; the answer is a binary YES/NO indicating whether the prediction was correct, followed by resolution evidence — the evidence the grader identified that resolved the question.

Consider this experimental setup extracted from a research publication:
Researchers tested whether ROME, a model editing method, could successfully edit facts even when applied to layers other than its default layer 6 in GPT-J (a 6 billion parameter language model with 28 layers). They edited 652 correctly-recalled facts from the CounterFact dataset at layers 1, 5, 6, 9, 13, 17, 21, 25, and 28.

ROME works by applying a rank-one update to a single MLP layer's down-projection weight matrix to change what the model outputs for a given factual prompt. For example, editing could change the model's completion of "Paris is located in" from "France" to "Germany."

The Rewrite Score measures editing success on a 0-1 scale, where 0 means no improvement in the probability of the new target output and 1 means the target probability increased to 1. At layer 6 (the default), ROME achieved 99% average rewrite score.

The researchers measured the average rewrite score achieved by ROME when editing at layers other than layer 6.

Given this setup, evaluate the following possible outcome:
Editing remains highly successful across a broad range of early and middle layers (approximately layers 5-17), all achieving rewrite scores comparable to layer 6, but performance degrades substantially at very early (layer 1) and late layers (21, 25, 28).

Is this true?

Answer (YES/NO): NO